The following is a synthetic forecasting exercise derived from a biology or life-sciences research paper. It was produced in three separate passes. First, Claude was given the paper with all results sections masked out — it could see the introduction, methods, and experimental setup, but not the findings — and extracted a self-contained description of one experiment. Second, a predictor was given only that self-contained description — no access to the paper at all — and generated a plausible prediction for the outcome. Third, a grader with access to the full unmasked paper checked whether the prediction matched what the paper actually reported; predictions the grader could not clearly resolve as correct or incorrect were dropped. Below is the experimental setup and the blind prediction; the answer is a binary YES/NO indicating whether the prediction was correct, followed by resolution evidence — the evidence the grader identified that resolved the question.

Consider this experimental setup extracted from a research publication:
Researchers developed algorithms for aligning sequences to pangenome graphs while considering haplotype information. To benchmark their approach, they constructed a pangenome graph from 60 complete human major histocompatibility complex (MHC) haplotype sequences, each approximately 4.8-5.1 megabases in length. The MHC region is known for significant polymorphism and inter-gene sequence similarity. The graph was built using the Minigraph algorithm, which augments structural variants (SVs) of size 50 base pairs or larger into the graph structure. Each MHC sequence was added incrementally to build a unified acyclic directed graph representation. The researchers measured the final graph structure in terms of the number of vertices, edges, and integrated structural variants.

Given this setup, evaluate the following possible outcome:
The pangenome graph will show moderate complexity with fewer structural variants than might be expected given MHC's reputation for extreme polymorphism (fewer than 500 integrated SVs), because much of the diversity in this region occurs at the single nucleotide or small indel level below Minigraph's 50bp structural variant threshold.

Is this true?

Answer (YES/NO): YES